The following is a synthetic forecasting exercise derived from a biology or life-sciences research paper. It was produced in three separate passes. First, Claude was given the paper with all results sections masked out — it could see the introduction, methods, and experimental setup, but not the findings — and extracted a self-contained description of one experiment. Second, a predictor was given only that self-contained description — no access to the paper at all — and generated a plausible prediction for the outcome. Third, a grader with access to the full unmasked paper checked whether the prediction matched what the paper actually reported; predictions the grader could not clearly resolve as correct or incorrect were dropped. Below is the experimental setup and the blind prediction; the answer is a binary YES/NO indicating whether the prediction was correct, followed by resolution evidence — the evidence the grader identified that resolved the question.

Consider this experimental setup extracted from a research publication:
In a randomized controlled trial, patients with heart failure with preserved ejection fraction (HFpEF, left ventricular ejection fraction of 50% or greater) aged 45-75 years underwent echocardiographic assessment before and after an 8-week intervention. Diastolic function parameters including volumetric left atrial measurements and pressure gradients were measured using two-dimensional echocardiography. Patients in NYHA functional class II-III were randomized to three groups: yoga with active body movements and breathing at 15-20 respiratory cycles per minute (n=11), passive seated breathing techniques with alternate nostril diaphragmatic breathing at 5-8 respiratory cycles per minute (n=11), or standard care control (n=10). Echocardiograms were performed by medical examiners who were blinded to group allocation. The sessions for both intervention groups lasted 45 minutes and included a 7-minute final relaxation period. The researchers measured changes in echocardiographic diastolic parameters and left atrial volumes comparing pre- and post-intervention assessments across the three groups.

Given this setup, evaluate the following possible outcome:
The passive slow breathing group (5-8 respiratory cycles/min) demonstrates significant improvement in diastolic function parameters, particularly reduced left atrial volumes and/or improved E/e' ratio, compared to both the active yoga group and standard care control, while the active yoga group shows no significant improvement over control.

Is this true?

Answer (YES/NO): NO